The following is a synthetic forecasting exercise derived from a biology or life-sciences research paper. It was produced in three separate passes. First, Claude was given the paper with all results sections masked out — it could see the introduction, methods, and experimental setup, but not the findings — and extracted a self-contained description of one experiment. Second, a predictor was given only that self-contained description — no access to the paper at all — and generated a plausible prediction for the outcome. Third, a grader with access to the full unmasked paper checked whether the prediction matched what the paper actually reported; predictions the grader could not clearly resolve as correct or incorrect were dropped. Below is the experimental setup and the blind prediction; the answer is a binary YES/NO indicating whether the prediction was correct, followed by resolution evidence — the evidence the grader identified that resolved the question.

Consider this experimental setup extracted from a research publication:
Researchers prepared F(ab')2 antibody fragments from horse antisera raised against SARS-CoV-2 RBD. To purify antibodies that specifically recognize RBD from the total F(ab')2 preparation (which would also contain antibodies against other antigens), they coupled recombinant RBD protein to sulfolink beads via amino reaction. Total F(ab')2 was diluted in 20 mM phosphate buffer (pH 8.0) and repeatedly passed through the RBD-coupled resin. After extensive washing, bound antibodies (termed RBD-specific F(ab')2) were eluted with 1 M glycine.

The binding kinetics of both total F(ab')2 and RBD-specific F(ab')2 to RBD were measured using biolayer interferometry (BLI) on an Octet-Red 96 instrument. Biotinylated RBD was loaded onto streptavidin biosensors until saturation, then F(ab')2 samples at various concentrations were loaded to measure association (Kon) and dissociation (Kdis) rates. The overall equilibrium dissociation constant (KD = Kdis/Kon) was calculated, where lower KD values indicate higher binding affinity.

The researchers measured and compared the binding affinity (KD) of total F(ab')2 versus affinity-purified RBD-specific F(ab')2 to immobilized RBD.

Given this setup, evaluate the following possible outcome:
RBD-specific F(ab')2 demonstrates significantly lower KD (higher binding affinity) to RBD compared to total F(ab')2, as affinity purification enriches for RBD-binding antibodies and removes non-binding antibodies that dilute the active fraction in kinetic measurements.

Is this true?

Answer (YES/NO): YES